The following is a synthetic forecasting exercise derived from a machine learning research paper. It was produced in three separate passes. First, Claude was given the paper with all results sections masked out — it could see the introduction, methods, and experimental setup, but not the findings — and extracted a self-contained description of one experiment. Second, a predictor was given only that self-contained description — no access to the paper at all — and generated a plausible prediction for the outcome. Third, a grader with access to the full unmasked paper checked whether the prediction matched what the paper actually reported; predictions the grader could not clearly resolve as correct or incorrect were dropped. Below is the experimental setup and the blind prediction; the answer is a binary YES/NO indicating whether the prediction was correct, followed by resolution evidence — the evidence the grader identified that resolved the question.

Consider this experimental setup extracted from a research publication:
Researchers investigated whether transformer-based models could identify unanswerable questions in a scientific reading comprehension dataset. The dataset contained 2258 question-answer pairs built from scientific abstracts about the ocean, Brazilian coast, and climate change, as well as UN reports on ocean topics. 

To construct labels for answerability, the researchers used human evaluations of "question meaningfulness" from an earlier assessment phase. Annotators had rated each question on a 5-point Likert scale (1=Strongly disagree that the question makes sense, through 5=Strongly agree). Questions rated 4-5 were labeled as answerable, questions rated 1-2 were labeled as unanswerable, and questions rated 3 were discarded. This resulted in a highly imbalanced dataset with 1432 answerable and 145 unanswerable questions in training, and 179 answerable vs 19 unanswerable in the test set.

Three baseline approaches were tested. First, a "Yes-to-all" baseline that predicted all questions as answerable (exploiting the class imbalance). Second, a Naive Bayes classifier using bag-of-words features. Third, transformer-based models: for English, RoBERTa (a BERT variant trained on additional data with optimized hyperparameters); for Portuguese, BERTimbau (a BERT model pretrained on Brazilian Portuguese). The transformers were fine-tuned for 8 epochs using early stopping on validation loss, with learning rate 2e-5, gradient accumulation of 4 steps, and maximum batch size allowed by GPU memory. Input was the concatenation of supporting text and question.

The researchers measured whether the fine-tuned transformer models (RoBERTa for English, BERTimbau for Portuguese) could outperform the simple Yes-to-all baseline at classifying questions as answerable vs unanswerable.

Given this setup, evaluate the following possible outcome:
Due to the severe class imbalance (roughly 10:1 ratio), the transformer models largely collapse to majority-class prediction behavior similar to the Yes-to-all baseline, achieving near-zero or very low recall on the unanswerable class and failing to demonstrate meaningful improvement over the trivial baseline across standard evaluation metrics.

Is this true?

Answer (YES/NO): YES